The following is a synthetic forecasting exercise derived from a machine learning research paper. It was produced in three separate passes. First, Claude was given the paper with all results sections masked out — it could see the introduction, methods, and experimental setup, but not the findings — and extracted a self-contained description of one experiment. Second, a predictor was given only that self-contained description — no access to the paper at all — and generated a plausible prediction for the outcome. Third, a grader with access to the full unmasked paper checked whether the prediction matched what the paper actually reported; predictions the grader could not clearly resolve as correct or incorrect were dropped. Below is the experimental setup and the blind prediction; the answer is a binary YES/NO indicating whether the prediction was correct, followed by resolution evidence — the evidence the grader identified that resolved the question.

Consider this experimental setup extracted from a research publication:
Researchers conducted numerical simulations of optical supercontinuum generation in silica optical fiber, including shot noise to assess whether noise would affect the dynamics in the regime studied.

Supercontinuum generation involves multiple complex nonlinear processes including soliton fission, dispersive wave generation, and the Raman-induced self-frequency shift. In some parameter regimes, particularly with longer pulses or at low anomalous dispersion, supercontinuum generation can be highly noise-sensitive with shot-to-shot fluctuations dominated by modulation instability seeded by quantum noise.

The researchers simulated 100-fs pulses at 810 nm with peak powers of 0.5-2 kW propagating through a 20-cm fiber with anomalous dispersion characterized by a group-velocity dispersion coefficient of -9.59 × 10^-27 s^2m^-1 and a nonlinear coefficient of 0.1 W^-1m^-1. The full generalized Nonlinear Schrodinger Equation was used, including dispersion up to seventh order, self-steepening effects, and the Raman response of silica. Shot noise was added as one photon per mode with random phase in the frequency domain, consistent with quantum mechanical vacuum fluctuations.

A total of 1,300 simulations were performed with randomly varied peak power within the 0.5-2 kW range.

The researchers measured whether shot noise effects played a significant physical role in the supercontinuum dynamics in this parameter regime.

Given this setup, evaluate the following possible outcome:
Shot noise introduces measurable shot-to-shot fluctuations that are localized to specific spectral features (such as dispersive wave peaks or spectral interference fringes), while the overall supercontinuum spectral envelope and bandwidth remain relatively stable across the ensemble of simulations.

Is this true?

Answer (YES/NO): NO